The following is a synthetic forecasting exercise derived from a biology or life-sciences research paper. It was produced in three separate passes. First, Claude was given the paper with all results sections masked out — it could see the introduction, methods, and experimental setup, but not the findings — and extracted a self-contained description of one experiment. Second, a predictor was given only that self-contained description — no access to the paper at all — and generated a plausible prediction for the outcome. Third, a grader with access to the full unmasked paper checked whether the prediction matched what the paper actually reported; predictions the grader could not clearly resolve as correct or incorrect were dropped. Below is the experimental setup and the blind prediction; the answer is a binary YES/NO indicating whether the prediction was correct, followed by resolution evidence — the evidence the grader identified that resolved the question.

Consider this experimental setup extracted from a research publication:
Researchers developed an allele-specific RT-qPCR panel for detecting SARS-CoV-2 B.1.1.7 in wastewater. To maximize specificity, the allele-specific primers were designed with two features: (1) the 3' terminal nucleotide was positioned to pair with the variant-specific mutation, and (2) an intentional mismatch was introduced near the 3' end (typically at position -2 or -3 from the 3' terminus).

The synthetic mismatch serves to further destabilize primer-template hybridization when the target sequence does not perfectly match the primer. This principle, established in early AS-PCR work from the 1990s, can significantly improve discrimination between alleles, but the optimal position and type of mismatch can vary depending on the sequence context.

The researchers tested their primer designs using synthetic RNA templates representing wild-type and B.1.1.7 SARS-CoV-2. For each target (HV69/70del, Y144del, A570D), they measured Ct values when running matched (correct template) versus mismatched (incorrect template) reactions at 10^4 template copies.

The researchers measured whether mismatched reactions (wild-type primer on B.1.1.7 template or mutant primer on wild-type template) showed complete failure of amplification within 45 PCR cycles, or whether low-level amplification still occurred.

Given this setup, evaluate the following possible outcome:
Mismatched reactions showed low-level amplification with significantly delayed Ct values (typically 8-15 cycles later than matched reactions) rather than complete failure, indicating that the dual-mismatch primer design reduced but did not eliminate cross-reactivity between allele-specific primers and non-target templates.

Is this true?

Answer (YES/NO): NO